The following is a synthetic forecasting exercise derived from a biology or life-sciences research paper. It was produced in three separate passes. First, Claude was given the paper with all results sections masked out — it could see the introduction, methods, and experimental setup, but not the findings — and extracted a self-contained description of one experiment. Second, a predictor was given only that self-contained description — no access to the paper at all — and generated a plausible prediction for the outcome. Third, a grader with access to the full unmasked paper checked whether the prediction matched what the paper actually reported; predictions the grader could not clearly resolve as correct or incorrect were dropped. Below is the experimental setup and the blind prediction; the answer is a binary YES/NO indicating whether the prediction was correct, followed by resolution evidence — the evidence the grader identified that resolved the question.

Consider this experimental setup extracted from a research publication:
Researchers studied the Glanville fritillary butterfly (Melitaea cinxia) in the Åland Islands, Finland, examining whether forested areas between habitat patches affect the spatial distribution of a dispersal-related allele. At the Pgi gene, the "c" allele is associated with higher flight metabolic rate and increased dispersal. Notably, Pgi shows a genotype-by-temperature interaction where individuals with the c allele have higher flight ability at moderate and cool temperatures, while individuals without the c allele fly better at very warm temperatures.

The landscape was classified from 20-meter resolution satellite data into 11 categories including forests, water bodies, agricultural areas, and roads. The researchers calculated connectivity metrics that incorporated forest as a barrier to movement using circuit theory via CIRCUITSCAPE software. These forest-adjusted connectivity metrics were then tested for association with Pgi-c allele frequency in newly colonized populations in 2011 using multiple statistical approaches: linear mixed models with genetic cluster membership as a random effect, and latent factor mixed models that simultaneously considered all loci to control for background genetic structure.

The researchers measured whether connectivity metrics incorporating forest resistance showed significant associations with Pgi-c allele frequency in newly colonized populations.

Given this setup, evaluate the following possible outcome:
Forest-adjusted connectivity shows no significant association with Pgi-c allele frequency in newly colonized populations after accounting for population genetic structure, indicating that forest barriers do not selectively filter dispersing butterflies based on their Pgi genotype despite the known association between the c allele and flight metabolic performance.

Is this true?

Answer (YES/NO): NO